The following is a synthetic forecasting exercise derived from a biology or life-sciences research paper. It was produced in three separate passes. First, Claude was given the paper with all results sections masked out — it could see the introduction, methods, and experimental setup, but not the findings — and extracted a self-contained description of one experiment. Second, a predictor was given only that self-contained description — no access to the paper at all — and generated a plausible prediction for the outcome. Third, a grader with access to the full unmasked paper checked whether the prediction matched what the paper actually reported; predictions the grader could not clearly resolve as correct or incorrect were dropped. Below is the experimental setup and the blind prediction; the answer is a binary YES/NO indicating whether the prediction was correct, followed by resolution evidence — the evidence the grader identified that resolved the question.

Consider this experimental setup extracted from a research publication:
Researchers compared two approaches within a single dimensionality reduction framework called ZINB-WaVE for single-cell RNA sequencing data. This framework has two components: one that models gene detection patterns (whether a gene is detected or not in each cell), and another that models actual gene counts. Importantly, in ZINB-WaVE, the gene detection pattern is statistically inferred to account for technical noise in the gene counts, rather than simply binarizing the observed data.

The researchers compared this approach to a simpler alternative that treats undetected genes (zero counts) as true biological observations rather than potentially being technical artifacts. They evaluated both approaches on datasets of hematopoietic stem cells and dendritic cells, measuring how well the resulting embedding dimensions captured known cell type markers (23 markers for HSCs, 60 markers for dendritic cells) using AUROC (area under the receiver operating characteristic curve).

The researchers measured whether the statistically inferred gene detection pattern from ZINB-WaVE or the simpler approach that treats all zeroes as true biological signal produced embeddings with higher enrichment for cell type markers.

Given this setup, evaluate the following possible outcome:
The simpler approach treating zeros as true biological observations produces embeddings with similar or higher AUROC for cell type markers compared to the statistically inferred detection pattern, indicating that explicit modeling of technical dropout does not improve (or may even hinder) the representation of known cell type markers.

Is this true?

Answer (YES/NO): YES